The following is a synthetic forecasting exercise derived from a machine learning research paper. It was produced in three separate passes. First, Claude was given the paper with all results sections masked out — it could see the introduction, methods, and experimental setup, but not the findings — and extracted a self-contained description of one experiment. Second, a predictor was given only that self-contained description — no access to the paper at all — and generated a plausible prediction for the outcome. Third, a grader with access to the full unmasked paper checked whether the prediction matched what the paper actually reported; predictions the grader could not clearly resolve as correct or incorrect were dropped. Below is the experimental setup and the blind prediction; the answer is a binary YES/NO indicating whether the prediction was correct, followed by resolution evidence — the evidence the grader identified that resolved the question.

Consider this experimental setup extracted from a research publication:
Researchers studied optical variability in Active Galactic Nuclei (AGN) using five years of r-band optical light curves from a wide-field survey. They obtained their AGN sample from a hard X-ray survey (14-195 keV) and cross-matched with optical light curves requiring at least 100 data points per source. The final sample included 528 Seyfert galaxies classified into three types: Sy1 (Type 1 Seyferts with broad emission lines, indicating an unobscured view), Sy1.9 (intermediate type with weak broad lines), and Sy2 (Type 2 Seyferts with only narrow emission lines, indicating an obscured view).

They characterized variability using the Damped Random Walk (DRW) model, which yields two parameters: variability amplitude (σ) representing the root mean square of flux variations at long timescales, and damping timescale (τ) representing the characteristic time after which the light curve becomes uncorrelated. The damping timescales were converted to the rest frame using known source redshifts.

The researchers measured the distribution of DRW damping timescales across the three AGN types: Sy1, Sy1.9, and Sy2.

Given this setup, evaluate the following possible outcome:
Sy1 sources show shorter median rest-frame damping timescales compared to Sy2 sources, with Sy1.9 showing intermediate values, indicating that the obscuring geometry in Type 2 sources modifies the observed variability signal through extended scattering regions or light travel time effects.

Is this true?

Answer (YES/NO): NO